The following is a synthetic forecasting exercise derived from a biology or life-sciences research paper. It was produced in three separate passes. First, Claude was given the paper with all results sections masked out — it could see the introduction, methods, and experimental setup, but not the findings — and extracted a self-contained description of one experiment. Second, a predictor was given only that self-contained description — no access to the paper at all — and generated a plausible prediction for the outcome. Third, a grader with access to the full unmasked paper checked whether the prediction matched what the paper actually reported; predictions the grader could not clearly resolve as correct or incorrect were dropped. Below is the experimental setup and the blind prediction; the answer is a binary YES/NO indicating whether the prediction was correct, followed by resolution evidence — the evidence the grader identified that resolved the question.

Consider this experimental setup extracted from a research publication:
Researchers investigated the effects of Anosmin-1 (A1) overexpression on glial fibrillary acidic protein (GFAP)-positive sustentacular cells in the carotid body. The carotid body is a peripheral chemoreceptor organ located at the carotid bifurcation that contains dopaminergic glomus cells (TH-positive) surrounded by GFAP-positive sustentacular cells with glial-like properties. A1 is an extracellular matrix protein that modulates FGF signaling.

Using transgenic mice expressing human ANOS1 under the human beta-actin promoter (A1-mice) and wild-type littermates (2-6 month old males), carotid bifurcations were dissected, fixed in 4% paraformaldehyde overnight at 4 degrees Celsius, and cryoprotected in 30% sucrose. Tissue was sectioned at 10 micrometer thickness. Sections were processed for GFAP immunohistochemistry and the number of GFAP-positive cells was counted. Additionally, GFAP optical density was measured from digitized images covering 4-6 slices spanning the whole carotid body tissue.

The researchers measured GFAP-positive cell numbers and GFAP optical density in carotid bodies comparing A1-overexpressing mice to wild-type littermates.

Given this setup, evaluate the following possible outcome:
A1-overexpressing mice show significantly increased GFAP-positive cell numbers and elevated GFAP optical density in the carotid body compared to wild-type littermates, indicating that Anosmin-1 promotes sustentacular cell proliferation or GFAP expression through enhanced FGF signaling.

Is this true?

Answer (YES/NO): NO